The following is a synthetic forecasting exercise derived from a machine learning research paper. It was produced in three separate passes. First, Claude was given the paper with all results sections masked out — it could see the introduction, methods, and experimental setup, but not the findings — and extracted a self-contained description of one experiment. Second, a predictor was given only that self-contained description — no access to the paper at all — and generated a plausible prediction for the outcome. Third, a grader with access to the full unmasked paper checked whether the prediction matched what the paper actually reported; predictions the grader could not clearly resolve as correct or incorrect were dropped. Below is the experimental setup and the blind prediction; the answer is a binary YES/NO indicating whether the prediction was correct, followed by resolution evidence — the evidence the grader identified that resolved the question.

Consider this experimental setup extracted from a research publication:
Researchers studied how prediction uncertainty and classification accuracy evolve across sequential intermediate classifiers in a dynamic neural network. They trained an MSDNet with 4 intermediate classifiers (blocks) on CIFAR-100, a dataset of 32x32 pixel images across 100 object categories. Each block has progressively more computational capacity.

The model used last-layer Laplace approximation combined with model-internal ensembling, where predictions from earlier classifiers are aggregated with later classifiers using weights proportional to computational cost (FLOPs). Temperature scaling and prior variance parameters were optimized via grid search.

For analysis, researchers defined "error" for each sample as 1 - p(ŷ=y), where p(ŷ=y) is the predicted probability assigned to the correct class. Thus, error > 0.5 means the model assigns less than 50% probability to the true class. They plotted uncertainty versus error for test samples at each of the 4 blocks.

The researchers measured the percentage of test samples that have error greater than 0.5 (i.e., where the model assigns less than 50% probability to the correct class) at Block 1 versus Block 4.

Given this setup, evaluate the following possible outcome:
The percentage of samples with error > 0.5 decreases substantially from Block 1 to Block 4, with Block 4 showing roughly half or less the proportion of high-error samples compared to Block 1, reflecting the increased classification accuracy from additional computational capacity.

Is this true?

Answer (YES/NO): NO